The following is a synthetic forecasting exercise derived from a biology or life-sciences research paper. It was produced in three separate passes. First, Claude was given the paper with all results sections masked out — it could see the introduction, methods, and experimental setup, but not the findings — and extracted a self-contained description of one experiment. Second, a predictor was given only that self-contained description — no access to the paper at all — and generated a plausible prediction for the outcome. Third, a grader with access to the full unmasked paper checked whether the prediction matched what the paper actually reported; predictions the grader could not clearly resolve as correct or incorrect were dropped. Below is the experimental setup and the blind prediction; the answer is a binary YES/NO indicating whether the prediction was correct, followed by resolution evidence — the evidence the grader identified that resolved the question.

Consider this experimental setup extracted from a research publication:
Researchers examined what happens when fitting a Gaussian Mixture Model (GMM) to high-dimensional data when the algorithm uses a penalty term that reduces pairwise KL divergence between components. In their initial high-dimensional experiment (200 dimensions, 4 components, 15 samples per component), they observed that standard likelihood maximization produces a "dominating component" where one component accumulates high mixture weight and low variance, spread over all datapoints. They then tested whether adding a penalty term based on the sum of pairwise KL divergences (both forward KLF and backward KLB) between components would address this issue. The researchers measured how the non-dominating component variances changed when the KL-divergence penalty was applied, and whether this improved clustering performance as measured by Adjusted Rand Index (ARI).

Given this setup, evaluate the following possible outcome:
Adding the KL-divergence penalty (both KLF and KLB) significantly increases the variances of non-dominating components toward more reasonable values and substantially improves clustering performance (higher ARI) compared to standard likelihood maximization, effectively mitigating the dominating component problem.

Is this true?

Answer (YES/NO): NO